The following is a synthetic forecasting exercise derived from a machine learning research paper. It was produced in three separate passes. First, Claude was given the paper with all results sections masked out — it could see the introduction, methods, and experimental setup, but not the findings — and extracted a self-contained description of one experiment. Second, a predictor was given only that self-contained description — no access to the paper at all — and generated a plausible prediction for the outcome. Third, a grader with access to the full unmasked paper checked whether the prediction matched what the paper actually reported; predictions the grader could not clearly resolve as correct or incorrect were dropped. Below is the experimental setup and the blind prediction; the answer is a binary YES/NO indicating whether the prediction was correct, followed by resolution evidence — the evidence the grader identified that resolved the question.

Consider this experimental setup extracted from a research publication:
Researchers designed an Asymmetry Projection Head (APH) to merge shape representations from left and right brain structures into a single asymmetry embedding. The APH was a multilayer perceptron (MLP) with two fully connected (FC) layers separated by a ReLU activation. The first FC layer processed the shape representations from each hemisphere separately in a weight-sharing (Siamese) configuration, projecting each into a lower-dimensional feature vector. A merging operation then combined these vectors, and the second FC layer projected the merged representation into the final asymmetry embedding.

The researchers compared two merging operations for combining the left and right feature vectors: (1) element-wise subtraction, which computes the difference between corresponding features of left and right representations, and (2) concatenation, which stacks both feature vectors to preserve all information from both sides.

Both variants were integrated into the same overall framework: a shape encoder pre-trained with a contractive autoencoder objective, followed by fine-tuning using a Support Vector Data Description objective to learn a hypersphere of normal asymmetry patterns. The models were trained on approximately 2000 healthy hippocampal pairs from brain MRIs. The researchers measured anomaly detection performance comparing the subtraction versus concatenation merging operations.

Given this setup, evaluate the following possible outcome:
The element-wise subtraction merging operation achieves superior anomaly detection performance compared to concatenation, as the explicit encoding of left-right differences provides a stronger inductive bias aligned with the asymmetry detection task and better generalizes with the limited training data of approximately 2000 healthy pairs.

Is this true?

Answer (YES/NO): YES